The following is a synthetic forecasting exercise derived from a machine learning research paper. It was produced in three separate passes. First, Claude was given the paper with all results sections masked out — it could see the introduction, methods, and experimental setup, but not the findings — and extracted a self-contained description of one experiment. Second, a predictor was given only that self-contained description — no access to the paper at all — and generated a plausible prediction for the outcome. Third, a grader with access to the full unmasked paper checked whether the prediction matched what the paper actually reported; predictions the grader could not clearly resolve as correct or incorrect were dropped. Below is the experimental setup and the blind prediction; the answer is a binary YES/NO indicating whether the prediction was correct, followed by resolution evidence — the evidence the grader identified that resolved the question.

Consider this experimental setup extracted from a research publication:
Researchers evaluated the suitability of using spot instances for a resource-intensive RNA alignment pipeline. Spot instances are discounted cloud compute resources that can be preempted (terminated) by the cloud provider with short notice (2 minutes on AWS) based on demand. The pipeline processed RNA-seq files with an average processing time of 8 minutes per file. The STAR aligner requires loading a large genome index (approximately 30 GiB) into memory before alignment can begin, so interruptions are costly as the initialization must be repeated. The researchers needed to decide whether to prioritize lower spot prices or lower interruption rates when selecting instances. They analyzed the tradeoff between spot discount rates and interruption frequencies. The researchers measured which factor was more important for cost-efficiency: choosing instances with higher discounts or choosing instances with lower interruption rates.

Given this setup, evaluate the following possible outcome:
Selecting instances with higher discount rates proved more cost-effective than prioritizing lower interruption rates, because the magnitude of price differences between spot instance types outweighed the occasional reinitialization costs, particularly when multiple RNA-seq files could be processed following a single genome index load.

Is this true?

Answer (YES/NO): NO